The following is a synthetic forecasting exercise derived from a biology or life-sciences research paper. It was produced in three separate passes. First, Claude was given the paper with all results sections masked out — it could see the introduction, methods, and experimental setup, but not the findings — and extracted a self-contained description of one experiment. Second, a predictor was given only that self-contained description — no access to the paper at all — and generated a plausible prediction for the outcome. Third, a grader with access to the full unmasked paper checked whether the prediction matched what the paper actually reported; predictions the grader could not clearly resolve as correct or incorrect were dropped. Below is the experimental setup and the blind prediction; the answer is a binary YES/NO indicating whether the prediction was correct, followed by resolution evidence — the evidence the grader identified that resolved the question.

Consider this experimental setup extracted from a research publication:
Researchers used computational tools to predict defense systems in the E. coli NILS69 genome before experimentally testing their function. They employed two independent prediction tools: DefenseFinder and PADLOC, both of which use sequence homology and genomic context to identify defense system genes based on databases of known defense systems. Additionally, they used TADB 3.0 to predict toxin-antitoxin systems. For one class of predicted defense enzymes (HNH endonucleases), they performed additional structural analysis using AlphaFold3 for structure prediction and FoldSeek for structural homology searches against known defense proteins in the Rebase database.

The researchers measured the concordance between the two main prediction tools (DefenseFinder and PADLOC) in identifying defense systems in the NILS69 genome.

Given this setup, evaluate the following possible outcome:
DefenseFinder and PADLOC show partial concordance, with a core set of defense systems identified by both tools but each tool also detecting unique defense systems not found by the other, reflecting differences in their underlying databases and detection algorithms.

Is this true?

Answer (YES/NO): NO